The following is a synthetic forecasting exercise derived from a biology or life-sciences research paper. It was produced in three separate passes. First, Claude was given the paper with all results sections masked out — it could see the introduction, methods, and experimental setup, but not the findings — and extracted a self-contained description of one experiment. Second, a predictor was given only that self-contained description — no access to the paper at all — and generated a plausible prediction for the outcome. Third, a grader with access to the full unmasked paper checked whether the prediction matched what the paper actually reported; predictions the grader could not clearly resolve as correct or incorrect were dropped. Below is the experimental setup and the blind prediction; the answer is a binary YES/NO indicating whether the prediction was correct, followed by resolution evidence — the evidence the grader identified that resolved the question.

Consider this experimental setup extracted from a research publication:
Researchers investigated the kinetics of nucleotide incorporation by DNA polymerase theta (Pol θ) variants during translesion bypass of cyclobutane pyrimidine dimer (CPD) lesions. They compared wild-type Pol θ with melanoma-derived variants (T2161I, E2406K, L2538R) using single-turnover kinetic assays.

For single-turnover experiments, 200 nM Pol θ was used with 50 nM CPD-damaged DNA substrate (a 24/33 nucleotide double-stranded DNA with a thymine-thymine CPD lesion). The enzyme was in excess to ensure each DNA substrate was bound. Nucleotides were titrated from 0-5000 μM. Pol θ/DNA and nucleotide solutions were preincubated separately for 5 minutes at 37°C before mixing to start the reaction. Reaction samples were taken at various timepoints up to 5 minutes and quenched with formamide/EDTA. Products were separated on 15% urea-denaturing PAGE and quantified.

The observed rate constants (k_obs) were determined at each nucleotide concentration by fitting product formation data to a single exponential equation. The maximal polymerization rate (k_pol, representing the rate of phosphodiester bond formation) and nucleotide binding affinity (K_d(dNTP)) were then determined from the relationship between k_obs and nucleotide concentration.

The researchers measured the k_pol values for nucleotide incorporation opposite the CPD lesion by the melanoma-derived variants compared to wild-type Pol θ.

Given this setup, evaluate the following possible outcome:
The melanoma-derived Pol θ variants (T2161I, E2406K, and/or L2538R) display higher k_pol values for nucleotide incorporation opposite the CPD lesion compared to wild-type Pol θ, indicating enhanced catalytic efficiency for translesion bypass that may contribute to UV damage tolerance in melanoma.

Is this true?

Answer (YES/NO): NO